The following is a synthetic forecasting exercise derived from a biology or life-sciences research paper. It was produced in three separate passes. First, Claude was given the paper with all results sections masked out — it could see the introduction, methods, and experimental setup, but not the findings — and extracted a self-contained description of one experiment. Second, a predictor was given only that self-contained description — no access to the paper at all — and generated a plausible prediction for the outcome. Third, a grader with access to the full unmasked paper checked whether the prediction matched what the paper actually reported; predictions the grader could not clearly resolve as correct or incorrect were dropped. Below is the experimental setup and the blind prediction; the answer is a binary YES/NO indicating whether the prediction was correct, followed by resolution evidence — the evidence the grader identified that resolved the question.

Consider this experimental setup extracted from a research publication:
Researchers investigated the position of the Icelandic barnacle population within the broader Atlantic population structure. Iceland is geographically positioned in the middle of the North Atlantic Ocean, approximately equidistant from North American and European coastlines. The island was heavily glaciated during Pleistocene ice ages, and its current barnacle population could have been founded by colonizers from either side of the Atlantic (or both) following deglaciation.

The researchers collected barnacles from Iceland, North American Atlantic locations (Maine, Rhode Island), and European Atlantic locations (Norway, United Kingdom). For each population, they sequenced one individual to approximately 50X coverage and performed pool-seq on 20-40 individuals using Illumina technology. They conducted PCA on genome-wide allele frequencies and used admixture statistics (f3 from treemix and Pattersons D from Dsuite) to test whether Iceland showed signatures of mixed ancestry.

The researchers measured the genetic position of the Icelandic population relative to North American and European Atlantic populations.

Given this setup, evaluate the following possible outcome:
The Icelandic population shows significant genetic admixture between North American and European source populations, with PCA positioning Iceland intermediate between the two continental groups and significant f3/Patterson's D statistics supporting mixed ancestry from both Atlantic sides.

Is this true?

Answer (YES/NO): NO